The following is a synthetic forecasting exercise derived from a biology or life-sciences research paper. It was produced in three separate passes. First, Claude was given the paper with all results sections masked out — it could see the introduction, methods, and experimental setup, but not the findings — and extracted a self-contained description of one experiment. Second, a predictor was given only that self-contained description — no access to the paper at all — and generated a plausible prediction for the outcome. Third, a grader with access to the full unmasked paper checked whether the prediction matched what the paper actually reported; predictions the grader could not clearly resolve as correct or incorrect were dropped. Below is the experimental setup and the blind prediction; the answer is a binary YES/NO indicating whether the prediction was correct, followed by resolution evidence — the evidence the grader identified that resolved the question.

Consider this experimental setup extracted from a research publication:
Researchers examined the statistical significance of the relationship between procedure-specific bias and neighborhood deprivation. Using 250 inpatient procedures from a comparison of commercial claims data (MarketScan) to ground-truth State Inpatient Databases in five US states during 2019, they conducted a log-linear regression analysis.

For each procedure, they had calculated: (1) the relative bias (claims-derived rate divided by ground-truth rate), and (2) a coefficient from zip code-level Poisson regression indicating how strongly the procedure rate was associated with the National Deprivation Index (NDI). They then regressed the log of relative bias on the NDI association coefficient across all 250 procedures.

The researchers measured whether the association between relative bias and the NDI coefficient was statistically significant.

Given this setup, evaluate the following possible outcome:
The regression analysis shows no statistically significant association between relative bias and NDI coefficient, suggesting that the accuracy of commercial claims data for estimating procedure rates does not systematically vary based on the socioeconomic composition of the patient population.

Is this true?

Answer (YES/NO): NO